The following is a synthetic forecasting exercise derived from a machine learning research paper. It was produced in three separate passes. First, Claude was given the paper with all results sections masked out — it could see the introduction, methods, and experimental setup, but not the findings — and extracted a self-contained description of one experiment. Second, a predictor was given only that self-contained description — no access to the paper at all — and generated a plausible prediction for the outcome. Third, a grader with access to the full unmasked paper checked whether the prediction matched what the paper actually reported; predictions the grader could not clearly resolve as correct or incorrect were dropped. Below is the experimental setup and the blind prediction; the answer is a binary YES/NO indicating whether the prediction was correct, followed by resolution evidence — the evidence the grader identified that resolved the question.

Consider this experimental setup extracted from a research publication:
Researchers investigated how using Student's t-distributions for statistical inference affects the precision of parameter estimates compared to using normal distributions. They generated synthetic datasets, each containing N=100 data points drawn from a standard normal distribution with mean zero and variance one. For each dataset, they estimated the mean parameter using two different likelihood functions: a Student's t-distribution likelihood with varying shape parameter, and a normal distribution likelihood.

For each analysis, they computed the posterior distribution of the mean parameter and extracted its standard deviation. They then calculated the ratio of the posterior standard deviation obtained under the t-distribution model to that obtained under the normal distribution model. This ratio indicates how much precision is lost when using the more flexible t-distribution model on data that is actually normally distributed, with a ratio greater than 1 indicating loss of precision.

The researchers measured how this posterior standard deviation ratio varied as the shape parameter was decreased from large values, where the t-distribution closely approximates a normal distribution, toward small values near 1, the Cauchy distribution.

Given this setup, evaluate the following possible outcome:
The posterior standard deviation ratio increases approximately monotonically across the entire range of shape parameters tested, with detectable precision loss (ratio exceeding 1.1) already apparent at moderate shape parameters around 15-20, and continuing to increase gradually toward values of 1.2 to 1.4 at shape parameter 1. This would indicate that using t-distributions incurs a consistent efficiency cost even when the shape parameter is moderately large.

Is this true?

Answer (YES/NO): NO